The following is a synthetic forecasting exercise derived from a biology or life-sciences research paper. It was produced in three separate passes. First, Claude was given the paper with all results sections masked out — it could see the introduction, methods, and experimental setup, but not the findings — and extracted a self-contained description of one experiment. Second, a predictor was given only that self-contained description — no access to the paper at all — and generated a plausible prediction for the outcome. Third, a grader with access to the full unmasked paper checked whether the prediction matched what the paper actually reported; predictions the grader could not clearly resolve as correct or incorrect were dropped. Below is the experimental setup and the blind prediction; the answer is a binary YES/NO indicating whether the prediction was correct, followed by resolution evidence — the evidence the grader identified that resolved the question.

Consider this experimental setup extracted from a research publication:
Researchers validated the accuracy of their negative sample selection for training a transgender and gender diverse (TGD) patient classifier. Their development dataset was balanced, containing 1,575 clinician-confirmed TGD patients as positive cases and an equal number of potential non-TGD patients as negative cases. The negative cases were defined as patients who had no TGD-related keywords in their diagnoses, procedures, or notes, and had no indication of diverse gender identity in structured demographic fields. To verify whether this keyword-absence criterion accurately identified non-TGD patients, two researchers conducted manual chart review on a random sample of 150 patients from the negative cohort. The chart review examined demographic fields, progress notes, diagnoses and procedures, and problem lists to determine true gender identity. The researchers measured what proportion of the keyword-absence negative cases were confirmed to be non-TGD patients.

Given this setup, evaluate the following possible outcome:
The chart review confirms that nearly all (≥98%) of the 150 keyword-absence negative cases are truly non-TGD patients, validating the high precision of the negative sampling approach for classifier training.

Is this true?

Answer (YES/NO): NO